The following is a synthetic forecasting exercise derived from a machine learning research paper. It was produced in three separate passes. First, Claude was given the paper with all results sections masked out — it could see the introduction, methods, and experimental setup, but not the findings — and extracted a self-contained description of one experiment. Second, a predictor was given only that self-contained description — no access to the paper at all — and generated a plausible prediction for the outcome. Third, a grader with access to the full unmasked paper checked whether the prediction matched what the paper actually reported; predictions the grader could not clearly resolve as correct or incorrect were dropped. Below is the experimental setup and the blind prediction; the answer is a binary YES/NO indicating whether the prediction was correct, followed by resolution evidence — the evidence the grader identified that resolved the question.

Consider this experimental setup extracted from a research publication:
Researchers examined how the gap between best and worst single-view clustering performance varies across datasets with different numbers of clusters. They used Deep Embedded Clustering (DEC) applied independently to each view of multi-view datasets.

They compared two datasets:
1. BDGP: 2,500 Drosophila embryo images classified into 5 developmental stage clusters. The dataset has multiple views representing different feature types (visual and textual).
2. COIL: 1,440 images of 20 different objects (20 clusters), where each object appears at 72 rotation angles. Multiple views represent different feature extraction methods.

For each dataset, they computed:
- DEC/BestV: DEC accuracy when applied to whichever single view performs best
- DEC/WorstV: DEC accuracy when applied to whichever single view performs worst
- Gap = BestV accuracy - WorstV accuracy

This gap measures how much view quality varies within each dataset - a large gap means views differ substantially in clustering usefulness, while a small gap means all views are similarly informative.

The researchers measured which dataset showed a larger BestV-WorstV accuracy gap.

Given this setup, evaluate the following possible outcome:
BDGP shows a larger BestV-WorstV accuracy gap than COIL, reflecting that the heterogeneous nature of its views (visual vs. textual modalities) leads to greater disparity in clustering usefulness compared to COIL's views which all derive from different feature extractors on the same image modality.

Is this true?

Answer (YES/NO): YES